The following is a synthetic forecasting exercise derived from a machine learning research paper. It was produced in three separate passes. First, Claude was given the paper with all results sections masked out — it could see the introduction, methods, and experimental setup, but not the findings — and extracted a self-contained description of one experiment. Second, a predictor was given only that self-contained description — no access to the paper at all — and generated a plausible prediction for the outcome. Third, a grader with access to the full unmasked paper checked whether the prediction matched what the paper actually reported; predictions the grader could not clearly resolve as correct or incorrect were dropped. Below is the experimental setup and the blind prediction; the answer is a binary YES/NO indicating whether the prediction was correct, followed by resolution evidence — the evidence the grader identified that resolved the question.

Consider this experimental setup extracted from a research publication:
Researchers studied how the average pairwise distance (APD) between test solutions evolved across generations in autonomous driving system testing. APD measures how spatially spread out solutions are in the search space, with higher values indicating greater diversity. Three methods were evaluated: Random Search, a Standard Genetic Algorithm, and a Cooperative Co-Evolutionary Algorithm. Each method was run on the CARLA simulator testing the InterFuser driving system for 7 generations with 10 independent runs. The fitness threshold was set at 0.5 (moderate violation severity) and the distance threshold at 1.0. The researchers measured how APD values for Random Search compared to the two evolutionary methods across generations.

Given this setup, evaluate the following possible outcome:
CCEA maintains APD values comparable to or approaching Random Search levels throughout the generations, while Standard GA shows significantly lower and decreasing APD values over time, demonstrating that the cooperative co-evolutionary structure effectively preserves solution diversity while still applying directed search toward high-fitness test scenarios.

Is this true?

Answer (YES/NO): NO